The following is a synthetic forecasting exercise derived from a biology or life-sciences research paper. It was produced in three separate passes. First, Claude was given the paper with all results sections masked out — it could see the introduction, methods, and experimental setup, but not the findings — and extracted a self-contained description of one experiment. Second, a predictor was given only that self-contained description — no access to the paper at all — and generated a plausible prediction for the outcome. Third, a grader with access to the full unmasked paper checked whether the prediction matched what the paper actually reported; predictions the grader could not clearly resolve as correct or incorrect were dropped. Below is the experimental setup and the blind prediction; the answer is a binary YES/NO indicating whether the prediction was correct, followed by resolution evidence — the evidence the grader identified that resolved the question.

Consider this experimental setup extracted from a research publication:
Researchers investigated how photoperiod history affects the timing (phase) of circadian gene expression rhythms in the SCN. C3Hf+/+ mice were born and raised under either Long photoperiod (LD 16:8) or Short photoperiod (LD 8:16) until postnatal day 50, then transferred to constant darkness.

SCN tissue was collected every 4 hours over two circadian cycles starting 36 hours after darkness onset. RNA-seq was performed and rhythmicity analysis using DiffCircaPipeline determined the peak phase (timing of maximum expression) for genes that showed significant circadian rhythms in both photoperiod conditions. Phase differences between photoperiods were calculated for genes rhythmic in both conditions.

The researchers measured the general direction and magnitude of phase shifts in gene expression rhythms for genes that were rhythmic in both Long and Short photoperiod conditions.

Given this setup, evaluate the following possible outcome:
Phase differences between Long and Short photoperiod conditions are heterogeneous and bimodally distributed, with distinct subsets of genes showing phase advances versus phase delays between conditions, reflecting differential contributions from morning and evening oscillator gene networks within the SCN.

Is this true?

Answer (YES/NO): NO